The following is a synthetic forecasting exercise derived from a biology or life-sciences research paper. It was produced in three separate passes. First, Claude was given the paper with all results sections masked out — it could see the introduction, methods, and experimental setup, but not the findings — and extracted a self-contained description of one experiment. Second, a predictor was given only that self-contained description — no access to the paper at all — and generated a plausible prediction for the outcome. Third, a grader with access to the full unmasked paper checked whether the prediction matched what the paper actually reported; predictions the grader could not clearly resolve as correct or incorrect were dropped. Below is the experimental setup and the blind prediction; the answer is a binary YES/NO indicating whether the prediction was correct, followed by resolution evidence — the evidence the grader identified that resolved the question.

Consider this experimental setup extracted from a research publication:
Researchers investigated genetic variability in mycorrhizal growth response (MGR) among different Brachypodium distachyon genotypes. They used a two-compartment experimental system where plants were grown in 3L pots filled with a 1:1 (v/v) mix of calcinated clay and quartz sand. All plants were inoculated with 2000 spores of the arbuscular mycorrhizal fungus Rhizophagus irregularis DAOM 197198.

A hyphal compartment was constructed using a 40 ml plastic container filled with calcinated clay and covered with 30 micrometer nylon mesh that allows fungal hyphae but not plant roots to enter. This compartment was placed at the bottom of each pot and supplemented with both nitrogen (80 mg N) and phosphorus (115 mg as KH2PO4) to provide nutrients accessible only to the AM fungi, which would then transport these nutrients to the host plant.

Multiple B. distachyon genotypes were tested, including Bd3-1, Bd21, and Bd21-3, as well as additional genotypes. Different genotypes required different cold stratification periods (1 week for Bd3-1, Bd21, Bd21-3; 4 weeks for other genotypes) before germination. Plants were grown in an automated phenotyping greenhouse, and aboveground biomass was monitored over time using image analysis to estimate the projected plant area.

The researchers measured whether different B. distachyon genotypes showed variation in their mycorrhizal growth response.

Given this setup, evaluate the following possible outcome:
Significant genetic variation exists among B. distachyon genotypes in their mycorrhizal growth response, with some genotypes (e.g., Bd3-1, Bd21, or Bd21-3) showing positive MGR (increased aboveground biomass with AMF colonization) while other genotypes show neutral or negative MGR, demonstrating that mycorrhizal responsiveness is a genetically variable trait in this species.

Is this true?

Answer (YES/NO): YES